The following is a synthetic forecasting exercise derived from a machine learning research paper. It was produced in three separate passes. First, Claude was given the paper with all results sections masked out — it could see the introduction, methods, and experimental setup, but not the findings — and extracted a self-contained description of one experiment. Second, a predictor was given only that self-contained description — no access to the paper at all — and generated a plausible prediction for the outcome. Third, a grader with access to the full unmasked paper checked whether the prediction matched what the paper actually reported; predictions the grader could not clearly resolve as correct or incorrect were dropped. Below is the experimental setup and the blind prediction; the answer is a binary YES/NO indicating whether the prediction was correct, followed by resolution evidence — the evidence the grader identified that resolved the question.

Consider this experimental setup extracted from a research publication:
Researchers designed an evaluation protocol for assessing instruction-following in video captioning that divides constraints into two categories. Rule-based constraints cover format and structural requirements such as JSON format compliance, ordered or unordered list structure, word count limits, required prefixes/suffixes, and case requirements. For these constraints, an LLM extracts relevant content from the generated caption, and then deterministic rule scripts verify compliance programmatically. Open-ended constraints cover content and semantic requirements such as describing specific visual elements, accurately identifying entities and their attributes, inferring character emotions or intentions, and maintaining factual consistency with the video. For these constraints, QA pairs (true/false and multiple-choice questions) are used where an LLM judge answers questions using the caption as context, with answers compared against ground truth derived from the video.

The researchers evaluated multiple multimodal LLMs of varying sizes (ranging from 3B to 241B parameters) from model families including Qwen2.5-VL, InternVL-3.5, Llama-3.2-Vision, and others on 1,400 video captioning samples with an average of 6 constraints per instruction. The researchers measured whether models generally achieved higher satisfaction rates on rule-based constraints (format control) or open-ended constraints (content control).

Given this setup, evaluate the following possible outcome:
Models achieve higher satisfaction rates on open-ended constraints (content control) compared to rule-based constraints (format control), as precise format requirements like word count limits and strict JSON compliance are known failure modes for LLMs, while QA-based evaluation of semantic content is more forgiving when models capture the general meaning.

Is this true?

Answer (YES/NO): NO